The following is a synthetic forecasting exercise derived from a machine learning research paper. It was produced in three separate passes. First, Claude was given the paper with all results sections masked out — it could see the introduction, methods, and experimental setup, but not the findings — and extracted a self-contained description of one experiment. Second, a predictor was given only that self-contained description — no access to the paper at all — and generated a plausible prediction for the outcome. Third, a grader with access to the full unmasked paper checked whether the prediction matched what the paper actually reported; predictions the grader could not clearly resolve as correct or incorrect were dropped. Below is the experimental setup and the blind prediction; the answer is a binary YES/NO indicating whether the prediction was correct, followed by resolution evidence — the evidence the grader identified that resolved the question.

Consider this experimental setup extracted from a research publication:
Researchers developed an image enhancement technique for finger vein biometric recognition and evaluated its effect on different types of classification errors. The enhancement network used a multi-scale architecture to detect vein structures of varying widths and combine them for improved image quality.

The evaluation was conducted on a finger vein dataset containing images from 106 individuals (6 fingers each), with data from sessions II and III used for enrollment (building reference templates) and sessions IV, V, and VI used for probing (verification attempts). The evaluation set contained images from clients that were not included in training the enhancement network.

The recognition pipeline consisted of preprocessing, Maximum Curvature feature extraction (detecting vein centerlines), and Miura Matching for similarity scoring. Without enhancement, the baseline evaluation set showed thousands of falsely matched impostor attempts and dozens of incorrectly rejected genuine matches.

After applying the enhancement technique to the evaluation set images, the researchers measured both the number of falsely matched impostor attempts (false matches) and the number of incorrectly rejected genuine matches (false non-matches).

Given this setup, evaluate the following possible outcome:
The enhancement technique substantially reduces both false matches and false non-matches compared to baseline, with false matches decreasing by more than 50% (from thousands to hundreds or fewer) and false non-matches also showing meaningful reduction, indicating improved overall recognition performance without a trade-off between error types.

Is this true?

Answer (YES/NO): NO